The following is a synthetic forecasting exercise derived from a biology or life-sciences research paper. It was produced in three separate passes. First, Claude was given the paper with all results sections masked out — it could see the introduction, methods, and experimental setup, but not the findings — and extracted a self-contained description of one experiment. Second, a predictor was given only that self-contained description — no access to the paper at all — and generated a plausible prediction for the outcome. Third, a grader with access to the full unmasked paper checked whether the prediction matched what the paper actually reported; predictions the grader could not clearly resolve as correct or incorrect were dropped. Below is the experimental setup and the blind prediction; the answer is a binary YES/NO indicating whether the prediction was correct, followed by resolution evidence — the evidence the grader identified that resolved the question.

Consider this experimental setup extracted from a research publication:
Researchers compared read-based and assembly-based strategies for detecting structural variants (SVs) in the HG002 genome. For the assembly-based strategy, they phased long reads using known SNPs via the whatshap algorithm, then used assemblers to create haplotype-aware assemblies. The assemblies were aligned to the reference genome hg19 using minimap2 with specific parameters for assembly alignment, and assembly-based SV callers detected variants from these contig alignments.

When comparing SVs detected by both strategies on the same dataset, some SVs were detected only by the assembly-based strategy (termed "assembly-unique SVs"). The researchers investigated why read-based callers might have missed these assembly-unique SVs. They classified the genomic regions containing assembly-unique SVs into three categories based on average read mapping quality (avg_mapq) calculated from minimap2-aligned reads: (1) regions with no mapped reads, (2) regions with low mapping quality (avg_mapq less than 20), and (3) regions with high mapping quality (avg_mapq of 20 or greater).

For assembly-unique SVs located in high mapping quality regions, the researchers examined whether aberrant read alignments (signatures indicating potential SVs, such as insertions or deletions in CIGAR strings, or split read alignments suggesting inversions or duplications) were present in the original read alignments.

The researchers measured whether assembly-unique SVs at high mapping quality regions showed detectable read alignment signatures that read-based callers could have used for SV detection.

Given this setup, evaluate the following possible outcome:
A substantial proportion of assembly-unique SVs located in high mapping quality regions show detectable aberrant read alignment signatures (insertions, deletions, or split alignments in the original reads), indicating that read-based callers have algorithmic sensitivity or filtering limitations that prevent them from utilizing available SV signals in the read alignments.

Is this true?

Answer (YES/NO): YES